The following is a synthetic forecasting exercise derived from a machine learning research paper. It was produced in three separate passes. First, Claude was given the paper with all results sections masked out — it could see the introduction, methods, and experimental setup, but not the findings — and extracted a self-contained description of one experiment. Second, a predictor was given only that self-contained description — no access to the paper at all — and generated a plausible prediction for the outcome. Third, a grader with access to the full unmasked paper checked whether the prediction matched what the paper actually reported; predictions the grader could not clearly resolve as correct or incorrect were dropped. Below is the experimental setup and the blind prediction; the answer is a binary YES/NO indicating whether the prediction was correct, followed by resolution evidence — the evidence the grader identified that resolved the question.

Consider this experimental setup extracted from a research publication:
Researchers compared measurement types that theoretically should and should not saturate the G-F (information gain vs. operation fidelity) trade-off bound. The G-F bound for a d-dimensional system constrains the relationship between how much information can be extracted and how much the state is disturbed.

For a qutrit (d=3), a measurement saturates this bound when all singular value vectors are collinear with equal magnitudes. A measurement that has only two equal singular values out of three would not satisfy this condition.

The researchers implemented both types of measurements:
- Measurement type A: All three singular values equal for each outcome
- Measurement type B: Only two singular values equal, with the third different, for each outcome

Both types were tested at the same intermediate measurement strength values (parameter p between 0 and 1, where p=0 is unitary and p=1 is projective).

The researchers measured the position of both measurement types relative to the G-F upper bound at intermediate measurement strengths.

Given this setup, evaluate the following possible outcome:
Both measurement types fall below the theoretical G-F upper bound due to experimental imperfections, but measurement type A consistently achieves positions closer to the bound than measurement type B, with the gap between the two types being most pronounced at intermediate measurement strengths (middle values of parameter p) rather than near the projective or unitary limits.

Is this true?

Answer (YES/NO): NO